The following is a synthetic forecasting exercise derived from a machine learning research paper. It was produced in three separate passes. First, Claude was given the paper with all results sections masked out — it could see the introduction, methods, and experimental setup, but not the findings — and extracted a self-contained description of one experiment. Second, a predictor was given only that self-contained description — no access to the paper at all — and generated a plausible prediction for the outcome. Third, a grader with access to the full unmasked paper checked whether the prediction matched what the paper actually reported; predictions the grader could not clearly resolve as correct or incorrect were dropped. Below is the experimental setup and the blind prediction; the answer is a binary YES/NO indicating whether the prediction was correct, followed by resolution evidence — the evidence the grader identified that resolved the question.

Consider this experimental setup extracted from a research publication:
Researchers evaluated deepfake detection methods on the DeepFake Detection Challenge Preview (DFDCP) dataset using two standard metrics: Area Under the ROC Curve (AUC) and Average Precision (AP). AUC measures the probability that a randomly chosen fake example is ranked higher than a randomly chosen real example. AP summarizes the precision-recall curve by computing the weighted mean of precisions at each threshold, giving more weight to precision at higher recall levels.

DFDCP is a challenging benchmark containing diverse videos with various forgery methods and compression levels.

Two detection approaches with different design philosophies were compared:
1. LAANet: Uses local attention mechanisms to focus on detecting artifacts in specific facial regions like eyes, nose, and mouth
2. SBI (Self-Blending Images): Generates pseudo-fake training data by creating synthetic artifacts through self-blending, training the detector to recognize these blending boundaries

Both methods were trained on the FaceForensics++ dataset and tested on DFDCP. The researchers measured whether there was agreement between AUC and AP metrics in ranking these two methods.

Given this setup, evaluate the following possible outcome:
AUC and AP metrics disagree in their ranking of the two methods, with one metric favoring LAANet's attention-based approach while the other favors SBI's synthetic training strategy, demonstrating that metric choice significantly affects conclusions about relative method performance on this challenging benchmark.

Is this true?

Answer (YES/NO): YES